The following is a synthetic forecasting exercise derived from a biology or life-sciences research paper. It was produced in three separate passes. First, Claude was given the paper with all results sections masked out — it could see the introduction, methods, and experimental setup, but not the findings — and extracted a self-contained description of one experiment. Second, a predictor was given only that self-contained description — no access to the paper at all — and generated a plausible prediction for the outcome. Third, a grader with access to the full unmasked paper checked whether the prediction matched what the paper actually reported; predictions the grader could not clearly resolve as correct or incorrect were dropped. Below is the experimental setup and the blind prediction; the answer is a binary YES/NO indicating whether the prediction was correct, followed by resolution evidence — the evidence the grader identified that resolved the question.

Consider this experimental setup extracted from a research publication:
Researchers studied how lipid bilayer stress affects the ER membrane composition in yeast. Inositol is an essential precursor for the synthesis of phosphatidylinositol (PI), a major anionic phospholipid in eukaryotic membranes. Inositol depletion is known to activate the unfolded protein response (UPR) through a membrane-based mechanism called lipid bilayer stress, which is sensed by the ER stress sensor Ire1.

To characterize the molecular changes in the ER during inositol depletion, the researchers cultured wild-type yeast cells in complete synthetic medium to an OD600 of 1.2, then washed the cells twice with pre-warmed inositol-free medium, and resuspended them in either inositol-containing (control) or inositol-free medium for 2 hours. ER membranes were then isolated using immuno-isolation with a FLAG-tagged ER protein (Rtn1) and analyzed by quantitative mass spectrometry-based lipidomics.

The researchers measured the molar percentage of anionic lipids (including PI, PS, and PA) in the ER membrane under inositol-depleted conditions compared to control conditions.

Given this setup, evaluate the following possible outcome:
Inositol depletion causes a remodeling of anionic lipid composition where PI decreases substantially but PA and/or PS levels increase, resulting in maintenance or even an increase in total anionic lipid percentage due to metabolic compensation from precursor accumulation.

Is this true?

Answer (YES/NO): NO